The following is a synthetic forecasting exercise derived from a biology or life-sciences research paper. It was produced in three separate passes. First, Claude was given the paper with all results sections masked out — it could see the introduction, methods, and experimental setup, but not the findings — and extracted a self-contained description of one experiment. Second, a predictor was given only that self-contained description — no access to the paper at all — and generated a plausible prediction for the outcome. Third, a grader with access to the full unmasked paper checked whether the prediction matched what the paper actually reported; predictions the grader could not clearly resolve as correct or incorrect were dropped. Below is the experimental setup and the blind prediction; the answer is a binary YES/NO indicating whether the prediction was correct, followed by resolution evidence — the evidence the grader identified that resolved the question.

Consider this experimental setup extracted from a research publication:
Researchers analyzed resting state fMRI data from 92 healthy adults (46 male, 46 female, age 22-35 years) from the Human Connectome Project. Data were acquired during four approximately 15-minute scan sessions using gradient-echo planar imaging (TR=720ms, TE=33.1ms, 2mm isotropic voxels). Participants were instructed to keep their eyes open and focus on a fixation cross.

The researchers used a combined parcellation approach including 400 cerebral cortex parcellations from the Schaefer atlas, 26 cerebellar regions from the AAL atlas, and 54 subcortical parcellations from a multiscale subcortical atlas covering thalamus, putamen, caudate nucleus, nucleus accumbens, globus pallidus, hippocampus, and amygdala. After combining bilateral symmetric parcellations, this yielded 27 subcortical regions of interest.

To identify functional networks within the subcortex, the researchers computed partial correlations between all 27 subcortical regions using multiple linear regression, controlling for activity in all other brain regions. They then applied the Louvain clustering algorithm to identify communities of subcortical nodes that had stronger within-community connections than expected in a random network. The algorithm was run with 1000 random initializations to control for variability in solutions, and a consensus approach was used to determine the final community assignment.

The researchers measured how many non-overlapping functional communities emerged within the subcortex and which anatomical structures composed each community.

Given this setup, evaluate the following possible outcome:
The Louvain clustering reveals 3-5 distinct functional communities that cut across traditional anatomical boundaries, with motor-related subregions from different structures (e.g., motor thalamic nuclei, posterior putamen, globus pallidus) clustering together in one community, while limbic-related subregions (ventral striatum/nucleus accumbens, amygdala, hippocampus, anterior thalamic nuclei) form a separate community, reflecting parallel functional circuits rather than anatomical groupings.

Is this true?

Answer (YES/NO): NO